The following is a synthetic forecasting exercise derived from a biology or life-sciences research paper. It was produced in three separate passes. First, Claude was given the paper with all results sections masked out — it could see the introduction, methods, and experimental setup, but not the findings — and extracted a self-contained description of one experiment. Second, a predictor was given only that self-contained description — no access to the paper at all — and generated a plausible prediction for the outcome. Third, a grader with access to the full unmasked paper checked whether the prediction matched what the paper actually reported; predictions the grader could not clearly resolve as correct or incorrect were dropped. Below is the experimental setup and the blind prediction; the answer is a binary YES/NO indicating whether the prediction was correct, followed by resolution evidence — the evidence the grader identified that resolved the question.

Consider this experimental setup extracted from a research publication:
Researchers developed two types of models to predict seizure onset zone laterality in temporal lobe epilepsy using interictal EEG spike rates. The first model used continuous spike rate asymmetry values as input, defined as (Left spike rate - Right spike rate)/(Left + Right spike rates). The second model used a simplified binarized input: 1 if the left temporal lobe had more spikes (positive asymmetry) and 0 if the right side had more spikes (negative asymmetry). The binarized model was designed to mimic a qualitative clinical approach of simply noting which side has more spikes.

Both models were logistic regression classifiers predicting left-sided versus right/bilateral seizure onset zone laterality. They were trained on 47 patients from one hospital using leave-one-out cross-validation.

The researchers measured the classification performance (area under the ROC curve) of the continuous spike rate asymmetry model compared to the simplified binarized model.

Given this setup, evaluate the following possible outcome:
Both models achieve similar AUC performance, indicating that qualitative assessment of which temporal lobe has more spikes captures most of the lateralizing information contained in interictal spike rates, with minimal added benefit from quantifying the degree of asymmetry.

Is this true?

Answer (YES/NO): NO